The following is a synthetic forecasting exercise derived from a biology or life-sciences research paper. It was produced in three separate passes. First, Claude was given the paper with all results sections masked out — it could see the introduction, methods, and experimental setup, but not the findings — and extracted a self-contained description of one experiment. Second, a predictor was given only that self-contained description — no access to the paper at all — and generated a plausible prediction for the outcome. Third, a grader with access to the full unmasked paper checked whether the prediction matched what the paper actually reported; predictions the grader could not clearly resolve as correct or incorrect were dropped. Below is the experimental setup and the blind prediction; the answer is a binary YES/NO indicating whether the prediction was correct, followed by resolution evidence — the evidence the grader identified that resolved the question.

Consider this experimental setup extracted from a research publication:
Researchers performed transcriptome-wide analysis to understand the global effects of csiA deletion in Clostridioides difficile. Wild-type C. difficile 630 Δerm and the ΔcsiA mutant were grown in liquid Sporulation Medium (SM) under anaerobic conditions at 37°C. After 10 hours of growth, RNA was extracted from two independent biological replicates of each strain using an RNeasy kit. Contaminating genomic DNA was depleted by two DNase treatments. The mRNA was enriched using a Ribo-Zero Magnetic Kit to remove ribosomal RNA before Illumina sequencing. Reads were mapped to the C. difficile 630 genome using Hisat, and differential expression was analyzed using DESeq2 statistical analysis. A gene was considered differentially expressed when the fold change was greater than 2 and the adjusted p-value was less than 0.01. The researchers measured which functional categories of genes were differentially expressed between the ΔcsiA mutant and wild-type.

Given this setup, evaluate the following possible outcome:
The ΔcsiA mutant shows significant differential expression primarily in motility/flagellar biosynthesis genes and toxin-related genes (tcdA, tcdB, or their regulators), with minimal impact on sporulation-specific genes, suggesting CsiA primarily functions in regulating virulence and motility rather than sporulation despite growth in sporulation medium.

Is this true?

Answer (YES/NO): NO